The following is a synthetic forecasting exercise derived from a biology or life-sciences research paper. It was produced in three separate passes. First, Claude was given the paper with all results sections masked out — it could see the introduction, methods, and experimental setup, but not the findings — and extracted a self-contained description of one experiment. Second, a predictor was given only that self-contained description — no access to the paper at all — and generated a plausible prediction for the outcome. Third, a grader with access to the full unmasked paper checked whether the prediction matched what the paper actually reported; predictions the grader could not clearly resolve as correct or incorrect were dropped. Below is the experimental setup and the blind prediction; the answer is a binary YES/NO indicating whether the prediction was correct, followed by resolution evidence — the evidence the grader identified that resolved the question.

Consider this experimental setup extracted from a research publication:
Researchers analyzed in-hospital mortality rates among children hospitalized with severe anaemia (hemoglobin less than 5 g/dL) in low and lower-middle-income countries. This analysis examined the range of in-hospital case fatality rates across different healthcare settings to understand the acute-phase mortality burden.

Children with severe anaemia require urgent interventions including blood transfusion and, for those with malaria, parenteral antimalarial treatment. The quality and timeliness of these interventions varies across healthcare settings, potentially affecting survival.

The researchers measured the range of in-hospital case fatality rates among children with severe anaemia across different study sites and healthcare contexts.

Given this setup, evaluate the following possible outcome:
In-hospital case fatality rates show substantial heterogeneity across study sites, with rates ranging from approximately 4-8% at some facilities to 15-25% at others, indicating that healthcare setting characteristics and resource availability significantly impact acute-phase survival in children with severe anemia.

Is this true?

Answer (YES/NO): NO